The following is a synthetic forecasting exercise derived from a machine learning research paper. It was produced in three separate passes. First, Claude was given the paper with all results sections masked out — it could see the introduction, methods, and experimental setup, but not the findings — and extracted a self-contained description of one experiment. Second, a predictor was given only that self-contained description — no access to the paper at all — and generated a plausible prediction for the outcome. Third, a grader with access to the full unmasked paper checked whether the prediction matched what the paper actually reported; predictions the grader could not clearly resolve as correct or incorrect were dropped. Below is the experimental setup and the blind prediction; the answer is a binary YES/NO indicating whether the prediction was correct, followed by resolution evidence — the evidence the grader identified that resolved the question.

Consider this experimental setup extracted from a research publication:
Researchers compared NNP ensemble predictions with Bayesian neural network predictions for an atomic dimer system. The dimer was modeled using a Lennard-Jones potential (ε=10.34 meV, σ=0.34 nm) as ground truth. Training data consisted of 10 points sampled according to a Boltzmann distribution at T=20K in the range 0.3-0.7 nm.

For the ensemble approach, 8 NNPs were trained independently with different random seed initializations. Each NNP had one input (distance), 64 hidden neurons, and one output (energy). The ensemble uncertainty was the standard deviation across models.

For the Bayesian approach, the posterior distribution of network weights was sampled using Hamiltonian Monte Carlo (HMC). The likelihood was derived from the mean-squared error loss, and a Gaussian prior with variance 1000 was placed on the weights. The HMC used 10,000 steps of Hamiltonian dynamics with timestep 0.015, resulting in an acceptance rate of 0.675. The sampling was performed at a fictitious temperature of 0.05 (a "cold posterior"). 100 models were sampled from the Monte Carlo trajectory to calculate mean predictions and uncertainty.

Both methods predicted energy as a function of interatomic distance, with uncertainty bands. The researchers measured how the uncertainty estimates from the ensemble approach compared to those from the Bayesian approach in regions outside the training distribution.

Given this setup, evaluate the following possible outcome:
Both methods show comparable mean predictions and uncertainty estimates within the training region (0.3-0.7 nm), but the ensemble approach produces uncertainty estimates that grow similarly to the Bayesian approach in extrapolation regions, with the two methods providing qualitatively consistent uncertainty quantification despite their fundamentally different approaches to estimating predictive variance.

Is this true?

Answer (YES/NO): NO